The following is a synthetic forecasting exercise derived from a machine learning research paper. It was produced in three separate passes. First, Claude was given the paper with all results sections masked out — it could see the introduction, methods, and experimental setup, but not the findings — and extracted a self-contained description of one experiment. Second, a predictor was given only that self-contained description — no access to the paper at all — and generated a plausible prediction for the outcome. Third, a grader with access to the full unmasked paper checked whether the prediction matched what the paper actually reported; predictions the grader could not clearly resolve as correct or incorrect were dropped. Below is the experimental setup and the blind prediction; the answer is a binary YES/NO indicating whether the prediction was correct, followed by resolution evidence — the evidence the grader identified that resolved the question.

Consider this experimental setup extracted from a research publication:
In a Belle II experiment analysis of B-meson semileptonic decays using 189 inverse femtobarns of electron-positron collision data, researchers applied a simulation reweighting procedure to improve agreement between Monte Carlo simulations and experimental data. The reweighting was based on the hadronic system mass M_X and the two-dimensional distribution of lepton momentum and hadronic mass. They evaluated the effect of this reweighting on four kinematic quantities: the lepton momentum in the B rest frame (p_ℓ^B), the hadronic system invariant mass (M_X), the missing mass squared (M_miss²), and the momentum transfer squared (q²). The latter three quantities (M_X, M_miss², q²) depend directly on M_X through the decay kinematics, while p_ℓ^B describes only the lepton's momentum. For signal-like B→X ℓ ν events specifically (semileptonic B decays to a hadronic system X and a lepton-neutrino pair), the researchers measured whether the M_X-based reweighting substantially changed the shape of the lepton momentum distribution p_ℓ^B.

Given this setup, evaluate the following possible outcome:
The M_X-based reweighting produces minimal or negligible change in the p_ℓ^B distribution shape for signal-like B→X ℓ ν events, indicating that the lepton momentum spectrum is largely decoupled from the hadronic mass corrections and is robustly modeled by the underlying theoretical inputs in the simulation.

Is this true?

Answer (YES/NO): YES